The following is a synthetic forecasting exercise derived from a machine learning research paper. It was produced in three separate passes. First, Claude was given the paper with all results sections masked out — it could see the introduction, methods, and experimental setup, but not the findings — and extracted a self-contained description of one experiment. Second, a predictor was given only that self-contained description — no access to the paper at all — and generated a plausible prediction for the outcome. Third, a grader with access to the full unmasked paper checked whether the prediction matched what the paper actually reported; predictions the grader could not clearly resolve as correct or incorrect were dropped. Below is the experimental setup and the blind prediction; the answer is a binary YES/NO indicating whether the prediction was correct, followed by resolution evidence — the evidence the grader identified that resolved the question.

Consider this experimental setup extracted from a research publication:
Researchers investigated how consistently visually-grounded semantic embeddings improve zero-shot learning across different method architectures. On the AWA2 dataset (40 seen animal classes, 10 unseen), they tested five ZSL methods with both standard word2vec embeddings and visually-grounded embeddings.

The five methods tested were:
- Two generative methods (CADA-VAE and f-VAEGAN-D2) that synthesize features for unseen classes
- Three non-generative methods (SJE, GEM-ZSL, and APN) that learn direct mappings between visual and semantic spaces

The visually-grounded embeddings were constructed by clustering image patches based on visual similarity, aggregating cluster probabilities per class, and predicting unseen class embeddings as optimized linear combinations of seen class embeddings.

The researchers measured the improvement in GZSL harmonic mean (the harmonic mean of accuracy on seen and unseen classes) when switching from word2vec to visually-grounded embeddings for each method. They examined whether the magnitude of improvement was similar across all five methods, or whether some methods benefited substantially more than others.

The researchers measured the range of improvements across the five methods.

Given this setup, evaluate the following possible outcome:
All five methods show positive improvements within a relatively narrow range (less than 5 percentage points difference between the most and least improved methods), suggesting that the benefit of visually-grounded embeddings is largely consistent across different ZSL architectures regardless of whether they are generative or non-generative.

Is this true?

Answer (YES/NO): NO